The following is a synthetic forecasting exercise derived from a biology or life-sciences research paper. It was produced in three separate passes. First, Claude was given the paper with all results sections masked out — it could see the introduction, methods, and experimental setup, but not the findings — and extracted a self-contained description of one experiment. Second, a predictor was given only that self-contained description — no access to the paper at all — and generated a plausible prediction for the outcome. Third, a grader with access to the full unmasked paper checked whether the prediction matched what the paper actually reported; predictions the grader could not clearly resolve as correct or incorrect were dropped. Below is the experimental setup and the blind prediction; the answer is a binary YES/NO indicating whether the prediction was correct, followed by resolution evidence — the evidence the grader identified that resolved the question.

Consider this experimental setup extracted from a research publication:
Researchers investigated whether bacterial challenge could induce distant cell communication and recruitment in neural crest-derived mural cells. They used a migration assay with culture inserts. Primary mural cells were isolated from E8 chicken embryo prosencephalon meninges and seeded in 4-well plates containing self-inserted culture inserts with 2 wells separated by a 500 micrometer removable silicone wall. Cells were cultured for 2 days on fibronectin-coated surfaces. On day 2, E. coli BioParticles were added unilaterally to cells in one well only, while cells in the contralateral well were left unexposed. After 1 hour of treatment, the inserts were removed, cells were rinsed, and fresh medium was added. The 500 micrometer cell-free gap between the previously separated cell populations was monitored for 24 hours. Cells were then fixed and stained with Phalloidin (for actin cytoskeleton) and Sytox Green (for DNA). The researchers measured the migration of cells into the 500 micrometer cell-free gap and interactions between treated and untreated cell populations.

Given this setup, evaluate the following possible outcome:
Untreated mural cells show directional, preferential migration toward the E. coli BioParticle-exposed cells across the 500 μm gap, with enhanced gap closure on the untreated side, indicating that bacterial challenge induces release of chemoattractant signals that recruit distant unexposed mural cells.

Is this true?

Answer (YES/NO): YES